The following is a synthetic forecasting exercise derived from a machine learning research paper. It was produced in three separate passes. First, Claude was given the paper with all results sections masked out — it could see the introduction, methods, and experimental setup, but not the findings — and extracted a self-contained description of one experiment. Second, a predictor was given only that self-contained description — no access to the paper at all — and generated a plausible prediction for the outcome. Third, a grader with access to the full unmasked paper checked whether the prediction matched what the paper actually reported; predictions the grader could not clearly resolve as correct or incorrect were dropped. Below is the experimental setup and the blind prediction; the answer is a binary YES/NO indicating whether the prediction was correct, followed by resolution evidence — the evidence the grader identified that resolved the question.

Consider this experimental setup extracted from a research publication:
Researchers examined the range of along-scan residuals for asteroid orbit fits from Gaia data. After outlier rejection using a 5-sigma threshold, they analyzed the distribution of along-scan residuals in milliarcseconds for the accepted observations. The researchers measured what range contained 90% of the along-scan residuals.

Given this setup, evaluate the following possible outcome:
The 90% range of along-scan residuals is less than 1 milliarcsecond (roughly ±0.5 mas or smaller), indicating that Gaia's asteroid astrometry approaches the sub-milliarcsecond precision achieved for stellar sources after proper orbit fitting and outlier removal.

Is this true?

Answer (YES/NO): NO